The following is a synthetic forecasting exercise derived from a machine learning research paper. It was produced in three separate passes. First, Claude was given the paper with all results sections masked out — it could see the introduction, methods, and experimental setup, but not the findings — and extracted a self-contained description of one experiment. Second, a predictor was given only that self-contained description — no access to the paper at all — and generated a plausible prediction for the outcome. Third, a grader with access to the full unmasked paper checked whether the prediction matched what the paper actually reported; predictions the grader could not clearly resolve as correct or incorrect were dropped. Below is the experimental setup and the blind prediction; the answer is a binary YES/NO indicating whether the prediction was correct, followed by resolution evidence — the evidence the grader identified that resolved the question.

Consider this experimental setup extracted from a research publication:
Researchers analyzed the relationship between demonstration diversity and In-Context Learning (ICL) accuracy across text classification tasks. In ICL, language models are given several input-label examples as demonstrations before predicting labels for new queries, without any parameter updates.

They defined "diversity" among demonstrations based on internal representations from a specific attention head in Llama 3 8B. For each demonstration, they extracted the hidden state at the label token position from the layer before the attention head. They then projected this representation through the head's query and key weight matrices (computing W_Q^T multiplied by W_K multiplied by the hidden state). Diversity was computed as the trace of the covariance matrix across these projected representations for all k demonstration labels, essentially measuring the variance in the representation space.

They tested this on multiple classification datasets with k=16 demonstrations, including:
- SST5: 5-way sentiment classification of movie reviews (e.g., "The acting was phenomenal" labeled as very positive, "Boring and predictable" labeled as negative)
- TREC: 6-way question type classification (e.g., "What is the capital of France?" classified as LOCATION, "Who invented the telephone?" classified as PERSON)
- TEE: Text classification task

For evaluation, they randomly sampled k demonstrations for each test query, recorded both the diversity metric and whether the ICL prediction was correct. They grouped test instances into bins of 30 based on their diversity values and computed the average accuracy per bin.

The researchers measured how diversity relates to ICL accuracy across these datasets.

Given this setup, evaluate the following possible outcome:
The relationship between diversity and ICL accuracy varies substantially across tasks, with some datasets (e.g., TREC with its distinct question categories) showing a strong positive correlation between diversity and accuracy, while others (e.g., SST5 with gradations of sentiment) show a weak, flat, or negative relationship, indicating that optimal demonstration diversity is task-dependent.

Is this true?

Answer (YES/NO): NO